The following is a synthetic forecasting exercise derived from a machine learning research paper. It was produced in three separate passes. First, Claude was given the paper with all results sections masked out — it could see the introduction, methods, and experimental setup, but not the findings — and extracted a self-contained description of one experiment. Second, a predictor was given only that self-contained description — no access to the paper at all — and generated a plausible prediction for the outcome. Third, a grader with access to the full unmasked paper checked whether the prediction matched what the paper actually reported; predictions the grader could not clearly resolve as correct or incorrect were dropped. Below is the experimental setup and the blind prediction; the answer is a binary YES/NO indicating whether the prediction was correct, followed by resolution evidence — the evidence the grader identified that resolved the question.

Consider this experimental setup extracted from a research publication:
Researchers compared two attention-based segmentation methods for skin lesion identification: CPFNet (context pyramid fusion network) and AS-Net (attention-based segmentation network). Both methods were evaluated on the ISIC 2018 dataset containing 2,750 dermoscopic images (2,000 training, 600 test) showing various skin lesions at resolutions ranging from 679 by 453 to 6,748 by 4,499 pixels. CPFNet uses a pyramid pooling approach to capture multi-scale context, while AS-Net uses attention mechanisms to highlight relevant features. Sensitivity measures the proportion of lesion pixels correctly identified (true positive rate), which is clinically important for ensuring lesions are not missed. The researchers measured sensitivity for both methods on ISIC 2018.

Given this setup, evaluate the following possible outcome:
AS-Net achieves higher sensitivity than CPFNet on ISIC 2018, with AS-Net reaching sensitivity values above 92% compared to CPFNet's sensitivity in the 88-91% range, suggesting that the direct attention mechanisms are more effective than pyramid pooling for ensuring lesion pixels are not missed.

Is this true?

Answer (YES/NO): YES